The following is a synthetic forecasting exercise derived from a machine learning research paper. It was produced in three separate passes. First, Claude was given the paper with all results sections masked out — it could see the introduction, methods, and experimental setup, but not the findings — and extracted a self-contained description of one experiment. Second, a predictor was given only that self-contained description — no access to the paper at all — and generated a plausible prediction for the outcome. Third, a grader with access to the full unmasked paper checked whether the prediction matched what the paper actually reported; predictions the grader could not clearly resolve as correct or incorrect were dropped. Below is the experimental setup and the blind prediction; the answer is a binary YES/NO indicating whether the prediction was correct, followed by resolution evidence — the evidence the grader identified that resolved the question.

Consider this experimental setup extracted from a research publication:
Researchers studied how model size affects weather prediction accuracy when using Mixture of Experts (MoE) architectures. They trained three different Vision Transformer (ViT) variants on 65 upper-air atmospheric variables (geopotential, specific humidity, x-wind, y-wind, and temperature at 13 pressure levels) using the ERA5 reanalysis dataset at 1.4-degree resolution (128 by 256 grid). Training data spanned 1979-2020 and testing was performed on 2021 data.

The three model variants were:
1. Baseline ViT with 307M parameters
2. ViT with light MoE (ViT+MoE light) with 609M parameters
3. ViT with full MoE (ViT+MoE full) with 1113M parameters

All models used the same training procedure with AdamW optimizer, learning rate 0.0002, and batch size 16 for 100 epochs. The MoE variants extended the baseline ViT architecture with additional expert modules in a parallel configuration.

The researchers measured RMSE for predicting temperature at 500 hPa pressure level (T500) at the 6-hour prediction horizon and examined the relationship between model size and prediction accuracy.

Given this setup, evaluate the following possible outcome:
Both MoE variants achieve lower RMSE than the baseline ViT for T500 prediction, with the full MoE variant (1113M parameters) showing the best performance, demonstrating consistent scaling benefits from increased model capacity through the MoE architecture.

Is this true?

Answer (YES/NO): NO